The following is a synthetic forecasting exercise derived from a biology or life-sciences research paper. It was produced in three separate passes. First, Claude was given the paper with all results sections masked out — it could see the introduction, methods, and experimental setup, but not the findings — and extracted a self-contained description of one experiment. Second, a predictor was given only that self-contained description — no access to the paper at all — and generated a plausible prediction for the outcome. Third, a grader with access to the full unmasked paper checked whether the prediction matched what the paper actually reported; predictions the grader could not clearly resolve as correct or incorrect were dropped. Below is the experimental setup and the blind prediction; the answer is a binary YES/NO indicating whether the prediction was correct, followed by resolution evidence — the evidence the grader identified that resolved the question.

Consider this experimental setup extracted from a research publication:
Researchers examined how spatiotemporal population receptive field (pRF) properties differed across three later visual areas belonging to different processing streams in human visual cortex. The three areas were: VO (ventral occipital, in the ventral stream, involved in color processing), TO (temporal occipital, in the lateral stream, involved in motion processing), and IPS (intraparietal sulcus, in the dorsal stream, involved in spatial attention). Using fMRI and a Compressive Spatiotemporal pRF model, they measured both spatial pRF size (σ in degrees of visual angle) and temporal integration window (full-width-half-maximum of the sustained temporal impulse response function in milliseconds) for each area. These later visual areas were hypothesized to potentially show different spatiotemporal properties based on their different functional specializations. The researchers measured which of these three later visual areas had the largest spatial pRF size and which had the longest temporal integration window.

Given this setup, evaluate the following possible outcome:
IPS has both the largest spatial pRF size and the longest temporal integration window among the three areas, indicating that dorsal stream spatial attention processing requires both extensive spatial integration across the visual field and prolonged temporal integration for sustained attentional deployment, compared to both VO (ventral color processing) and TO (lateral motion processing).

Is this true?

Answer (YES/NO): NO